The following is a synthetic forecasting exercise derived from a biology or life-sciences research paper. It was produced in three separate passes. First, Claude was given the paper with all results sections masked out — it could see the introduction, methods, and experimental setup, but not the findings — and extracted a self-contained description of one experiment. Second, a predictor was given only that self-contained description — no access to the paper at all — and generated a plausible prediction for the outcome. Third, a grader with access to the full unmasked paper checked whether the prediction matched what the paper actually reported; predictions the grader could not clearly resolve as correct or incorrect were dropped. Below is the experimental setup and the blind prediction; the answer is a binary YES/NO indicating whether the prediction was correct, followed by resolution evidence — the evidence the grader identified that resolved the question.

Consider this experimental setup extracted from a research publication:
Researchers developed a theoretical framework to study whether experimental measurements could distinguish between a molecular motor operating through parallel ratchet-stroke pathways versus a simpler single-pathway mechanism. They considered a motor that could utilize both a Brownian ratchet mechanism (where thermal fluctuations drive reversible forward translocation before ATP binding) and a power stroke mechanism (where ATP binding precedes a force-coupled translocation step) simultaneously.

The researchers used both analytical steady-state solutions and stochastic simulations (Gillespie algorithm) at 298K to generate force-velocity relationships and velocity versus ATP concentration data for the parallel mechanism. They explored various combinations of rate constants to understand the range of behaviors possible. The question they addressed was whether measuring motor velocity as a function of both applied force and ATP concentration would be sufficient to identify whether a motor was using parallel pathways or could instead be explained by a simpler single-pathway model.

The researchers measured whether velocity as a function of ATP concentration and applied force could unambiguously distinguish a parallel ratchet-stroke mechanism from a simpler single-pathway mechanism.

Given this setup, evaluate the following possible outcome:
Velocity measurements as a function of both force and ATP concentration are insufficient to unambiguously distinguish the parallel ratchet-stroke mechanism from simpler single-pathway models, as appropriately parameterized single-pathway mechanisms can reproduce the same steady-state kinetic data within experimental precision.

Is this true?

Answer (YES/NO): NO